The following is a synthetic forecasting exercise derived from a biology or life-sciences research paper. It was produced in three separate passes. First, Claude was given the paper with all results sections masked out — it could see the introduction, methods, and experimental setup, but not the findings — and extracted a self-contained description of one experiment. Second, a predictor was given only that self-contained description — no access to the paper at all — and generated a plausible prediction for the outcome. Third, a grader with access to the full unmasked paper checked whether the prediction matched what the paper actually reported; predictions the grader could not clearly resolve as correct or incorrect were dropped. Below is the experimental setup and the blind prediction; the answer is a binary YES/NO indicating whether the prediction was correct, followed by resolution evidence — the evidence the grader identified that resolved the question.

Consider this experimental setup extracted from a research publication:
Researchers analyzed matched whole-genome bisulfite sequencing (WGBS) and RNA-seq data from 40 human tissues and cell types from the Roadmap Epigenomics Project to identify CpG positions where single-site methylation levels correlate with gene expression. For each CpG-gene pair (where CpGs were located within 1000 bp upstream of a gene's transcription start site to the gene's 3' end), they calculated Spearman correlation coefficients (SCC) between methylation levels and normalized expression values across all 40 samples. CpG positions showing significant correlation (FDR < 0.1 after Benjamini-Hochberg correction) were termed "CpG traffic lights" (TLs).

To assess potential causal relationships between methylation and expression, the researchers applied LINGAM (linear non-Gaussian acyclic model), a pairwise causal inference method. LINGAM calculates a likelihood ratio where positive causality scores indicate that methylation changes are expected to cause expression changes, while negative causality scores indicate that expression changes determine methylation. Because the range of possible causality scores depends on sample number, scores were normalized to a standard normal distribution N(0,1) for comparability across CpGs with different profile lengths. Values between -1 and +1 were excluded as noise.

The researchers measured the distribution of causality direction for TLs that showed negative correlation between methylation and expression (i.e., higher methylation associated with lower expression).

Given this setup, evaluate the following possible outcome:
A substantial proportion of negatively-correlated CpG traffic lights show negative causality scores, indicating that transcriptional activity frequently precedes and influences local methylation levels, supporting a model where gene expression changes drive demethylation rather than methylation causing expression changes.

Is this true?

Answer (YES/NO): YES